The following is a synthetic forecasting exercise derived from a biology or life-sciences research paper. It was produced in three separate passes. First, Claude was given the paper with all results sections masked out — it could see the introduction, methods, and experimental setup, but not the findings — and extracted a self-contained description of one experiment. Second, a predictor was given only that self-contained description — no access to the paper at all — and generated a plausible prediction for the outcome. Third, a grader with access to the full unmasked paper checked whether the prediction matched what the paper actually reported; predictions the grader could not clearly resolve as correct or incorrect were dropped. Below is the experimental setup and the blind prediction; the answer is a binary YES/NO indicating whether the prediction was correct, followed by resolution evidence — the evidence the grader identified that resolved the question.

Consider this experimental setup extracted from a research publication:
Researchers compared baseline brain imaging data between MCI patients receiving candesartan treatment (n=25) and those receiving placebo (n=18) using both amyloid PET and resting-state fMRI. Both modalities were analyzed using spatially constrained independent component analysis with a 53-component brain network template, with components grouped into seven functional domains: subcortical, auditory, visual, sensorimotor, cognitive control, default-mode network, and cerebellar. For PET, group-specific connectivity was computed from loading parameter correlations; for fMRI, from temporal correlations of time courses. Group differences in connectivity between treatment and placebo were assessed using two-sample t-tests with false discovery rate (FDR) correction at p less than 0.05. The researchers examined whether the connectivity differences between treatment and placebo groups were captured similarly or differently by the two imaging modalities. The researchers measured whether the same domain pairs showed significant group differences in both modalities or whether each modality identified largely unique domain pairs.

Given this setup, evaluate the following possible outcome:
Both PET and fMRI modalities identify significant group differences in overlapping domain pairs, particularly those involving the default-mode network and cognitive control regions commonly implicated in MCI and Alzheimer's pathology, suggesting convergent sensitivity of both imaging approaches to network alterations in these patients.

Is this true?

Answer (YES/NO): YES